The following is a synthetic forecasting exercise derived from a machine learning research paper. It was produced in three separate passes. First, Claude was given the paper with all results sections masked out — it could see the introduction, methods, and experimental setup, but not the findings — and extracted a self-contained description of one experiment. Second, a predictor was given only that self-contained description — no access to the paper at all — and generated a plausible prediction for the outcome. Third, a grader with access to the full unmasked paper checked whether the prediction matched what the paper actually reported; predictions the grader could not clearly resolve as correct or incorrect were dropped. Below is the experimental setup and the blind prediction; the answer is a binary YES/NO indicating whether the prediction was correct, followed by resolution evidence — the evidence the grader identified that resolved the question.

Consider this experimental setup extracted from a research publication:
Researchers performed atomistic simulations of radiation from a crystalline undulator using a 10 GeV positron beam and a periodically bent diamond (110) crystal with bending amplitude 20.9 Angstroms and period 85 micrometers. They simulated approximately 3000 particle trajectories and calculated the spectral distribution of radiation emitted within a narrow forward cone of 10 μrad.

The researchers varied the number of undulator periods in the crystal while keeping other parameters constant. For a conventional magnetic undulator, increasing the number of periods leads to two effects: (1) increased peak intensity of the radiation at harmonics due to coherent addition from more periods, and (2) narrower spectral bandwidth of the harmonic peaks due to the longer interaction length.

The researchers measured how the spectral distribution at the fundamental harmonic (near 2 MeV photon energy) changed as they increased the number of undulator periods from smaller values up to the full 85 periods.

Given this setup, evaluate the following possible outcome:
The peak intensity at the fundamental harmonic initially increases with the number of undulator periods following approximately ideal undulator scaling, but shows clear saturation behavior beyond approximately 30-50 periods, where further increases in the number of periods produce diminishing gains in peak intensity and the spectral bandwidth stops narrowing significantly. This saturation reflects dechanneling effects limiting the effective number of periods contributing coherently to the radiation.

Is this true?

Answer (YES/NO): YES